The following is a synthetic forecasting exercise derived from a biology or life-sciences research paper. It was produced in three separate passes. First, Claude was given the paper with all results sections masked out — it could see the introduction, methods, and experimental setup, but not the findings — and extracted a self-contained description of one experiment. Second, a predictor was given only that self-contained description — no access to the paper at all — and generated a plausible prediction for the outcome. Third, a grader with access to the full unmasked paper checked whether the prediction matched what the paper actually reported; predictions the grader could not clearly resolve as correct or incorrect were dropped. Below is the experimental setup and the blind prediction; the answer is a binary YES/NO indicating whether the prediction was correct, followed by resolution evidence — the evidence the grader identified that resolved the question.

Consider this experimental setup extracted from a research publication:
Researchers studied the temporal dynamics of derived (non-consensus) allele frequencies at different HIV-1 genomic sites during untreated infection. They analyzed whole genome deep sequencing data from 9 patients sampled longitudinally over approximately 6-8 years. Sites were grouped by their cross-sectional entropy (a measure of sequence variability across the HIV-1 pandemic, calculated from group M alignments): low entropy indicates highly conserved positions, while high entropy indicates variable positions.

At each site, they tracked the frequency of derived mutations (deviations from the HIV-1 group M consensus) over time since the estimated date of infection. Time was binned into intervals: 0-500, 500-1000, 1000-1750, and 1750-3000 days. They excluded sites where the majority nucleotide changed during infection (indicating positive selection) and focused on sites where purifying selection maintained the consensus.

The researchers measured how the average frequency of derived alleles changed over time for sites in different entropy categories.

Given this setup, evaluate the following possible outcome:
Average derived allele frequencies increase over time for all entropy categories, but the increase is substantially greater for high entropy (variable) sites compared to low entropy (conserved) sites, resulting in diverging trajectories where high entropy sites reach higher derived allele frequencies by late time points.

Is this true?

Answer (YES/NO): YES